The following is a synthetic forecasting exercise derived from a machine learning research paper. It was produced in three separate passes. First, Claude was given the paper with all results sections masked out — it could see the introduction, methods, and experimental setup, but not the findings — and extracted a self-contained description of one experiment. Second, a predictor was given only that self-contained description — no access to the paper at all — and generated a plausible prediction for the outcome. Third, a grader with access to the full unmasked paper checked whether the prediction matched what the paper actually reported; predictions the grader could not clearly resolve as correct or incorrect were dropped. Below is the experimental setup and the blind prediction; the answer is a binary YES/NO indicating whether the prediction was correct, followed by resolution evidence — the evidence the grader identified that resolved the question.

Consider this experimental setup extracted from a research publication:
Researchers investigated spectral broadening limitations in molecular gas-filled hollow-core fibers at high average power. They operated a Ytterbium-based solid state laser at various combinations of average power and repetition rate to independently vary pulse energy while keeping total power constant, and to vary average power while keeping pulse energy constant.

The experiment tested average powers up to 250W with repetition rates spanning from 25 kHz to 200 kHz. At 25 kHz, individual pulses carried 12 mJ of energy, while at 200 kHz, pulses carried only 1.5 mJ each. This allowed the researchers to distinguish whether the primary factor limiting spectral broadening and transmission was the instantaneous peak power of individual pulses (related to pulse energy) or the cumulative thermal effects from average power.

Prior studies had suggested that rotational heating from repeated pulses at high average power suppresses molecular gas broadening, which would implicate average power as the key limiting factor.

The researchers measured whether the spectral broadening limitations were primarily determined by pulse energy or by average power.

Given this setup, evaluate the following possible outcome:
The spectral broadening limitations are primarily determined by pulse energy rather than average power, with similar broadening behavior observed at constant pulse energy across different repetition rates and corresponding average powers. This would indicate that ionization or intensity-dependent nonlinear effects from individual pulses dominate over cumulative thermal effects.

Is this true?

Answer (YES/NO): YES